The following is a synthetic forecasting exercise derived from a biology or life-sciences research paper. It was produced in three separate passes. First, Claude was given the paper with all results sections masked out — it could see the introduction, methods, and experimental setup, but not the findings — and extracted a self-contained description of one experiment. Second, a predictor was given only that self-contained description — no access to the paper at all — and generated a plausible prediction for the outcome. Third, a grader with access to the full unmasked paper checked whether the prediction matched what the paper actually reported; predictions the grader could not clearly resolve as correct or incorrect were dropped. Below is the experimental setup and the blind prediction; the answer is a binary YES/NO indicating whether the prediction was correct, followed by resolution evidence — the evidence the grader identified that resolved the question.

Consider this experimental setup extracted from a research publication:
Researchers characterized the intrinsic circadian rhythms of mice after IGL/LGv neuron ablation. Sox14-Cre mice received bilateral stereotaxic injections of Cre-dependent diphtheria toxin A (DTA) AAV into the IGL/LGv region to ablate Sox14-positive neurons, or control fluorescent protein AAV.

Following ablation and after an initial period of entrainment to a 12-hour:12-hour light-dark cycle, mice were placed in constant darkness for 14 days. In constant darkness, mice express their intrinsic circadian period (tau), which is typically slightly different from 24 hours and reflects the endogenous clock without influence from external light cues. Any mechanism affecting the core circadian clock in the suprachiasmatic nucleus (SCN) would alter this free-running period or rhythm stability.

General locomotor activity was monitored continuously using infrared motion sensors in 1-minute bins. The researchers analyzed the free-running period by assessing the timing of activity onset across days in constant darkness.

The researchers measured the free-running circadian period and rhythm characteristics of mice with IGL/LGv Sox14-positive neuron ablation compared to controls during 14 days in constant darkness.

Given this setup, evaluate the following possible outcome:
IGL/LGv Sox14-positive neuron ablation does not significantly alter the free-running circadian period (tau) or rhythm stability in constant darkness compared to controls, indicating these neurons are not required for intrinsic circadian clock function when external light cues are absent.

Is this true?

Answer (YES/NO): YES